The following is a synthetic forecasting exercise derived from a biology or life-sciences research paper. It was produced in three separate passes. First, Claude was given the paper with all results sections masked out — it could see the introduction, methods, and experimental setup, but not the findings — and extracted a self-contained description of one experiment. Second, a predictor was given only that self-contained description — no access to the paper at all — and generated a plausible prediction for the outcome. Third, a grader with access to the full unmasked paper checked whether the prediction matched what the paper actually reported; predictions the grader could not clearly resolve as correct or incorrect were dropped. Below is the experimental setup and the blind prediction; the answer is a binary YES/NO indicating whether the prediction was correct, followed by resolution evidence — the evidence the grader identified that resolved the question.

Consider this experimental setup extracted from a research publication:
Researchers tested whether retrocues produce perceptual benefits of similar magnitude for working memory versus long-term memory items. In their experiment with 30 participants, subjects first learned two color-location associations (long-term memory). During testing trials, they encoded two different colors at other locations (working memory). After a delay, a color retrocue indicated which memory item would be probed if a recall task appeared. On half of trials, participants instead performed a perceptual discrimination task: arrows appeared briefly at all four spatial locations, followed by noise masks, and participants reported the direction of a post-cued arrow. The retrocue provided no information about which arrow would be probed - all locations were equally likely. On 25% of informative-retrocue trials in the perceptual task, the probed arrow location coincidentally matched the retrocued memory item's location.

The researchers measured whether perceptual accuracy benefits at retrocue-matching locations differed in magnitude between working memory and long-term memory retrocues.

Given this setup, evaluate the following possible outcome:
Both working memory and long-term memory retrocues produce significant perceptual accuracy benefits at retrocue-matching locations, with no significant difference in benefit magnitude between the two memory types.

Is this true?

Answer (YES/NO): YES